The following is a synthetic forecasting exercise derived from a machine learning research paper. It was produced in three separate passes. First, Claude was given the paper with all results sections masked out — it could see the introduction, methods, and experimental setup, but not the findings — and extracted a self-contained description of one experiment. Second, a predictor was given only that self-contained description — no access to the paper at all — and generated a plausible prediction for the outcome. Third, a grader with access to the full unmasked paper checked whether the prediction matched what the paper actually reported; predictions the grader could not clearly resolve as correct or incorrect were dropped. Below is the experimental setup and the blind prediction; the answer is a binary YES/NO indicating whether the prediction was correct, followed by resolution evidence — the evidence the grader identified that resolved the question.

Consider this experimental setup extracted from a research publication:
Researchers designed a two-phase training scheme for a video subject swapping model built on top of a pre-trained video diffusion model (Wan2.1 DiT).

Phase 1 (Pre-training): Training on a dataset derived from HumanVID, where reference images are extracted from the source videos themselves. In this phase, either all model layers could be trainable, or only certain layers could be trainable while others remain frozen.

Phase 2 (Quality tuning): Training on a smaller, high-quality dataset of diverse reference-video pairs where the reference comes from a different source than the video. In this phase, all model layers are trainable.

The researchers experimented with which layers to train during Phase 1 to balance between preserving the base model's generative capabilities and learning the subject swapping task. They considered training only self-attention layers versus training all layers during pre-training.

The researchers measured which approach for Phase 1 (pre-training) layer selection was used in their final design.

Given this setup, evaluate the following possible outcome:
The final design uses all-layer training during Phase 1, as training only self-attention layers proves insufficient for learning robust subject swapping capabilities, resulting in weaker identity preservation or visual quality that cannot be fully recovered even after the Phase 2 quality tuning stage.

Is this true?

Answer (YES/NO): NO